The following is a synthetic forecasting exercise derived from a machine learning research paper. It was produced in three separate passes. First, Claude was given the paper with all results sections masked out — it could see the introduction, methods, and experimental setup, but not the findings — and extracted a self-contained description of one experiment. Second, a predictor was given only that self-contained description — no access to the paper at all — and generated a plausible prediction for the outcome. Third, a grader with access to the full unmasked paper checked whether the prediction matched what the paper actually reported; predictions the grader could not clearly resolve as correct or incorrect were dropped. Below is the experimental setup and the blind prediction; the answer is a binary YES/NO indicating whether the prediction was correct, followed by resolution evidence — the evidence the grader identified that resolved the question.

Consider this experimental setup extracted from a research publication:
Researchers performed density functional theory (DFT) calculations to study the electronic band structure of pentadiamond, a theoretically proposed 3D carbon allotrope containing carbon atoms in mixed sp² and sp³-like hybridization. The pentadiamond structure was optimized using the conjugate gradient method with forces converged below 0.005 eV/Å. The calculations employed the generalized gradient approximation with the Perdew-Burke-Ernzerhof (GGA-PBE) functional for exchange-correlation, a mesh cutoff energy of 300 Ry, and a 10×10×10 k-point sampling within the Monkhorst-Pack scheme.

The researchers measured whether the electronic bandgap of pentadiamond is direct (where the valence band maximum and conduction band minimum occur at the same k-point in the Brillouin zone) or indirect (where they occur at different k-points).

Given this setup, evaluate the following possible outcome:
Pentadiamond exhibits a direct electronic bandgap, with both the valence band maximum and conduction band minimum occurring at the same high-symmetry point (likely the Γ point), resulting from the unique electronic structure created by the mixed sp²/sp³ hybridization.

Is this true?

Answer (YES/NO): NO